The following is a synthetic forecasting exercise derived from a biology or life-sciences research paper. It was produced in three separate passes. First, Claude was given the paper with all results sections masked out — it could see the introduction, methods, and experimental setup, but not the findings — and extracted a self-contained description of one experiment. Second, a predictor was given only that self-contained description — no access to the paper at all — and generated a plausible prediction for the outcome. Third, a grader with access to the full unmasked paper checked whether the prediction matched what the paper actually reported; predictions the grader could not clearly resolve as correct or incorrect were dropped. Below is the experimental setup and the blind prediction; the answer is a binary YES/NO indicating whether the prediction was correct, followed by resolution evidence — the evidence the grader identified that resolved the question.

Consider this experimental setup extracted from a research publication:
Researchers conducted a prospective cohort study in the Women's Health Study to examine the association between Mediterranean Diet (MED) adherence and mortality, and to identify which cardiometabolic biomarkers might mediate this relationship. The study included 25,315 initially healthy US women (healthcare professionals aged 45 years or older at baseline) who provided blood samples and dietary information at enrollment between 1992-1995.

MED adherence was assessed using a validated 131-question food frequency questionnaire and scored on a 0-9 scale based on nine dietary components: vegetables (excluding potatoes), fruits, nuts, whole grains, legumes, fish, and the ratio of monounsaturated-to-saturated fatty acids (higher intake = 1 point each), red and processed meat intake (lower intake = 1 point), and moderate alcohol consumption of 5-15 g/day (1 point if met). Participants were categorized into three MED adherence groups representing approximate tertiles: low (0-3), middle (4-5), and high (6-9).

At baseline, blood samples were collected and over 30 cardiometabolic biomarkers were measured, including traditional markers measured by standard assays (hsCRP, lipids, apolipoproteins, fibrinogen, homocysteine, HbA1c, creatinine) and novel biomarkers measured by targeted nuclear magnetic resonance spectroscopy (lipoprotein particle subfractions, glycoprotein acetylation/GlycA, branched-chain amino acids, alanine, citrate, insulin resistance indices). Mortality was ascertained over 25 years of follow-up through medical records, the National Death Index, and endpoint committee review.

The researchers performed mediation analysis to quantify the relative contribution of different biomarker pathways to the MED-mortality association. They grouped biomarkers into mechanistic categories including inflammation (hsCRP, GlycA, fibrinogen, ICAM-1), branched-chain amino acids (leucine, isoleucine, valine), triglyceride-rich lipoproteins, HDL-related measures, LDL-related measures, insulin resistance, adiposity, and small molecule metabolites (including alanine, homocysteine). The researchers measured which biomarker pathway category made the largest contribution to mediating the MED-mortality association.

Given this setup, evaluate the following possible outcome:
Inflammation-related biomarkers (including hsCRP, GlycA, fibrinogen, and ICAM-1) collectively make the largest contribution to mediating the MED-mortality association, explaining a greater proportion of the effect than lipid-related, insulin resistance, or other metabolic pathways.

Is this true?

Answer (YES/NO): NO